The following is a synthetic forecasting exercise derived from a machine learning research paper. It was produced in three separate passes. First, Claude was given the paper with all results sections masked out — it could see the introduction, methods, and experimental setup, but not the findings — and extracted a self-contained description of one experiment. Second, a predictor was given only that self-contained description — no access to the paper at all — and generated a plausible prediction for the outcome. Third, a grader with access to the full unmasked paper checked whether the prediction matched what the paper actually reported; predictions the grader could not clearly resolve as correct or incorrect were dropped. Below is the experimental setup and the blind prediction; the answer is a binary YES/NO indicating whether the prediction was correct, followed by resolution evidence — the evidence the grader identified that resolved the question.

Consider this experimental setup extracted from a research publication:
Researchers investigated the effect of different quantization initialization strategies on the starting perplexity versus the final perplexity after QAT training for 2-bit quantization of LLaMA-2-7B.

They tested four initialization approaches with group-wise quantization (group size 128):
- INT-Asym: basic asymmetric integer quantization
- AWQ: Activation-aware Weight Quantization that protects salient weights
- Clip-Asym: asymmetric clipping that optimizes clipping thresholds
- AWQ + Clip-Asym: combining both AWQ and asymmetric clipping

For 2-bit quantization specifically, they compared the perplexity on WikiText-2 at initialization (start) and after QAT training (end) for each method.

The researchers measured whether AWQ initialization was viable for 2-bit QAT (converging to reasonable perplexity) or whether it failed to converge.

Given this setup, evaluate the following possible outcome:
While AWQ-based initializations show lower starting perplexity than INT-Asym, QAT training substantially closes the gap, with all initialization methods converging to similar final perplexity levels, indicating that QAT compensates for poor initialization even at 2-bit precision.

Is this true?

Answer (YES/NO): NO